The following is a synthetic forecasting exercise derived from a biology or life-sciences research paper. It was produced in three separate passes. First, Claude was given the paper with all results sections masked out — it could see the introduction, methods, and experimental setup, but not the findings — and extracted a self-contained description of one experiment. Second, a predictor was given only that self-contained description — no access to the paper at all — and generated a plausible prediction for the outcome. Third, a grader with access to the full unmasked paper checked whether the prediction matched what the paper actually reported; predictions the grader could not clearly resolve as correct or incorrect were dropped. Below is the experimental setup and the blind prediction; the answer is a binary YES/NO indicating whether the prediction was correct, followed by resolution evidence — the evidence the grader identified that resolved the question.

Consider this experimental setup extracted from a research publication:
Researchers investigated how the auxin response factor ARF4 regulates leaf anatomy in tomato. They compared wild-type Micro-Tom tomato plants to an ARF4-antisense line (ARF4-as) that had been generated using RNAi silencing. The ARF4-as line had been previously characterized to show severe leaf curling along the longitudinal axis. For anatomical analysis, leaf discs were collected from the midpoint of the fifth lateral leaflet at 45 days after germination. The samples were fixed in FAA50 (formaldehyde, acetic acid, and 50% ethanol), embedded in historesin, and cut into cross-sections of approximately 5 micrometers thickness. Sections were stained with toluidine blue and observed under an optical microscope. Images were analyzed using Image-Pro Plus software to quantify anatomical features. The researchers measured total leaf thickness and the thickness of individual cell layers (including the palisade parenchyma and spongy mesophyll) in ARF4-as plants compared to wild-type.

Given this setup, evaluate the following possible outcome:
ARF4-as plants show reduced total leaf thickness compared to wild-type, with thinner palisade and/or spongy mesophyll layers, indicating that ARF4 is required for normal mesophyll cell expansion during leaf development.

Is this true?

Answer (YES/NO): YES